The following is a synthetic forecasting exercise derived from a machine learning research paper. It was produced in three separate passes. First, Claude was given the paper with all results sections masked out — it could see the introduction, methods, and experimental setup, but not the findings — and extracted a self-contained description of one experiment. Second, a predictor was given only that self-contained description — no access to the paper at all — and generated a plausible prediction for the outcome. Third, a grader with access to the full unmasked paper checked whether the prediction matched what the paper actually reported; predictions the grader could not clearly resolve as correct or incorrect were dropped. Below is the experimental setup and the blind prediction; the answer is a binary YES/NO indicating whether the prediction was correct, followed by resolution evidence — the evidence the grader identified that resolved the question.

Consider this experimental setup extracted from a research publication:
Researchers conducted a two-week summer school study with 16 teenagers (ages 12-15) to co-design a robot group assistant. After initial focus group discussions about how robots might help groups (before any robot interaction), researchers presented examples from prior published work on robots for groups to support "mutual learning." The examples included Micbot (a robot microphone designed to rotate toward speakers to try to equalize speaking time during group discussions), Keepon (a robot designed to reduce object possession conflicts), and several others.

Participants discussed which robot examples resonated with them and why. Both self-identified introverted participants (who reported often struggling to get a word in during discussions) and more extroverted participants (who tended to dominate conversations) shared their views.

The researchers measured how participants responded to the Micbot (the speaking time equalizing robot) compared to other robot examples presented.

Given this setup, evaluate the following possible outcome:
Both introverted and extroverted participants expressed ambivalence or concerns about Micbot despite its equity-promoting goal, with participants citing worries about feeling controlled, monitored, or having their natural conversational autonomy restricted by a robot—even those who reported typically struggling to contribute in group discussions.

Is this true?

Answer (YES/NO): NO